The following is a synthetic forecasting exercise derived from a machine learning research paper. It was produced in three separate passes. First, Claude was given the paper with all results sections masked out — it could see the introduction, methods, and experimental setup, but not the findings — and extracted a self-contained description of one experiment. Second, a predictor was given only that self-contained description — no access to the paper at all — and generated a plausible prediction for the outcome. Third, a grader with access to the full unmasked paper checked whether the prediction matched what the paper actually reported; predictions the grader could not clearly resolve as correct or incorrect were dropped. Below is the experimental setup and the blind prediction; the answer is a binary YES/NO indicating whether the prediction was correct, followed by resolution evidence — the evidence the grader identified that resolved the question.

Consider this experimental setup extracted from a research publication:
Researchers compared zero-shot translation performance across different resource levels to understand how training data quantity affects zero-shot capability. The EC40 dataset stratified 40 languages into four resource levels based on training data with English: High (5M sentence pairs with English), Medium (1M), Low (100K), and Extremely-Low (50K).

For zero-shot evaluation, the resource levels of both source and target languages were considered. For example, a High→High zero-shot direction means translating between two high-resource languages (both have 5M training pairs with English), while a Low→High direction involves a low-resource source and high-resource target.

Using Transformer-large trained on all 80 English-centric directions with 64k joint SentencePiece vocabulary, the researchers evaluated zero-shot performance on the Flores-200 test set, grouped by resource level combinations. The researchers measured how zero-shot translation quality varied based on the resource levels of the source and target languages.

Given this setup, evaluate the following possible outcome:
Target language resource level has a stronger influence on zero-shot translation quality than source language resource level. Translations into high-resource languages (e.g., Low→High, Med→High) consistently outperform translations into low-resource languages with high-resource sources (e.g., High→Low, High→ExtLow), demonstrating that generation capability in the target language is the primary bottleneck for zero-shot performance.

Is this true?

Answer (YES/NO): YES